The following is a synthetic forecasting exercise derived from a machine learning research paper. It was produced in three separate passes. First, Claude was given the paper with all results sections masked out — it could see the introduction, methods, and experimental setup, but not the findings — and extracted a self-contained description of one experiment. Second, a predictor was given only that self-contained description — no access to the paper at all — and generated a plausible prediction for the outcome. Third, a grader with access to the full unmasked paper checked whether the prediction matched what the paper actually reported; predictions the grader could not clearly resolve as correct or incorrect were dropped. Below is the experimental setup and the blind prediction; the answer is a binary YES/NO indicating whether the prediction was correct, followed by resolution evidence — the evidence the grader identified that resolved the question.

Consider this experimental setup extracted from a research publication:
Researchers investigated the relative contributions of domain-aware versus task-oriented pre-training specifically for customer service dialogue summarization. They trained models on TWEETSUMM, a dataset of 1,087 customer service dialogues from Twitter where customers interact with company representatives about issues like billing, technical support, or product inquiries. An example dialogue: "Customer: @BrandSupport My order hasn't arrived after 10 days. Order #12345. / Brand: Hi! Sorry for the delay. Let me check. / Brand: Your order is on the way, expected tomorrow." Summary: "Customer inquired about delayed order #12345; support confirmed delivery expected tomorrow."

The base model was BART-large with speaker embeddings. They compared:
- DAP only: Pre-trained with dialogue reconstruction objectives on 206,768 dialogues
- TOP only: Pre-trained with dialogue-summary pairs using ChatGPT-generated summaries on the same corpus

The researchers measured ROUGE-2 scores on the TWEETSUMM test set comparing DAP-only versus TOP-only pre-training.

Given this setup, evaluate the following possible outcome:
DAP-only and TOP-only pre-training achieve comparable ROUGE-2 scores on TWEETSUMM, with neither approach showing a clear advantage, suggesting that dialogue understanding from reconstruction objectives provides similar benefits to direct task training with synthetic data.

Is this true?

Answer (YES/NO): NO